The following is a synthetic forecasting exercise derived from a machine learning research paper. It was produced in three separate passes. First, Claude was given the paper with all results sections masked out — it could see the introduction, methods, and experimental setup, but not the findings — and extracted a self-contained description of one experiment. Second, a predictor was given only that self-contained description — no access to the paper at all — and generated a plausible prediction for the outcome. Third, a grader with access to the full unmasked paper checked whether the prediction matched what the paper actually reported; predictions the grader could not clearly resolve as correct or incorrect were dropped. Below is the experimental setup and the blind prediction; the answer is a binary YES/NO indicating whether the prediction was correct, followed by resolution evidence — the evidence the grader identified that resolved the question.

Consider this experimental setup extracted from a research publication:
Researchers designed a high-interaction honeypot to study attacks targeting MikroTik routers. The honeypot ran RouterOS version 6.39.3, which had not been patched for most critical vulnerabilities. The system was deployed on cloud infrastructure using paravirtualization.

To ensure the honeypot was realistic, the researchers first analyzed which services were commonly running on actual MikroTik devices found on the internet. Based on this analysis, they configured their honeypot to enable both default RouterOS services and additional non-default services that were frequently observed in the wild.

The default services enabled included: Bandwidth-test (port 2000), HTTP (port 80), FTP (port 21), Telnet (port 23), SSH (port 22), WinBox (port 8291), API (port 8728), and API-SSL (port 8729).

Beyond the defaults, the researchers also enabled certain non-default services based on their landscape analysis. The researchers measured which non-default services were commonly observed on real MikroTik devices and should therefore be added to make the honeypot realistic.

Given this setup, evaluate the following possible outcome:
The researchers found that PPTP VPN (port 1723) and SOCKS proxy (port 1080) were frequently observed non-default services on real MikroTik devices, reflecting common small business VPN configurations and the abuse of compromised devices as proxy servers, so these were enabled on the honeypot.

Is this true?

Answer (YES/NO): NO